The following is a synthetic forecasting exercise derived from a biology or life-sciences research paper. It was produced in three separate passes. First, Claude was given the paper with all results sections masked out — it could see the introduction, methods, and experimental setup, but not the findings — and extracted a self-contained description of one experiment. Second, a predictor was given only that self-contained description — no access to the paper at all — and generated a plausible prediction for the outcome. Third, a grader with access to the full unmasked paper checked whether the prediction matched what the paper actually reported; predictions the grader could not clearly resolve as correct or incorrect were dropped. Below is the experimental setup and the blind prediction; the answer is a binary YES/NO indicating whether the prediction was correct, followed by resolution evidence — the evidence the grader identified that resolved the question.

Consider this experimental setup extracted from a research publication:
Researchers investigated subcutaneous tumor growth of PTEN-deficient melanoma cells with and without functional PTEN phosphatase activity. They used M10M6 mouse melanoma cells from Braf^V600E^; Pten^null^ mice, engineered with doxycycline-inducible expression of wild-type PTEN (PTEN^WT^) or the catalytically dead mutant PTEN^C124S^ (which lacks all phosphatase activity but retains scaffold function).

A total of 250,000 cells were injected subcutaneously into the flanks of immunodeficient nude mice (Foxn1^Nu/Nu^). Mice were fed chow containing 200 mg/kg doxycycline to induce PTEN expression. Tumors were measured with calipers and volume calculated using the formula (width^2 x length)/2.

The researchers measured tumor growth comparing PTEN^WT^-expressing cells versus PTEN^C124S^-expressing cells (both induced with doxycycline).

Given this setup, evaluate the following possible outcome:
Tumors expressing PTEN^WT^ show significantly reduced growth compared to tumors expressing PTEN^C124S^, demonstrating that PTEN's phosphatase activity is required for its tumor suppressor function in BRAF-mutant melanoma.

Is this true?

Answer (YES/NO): YES